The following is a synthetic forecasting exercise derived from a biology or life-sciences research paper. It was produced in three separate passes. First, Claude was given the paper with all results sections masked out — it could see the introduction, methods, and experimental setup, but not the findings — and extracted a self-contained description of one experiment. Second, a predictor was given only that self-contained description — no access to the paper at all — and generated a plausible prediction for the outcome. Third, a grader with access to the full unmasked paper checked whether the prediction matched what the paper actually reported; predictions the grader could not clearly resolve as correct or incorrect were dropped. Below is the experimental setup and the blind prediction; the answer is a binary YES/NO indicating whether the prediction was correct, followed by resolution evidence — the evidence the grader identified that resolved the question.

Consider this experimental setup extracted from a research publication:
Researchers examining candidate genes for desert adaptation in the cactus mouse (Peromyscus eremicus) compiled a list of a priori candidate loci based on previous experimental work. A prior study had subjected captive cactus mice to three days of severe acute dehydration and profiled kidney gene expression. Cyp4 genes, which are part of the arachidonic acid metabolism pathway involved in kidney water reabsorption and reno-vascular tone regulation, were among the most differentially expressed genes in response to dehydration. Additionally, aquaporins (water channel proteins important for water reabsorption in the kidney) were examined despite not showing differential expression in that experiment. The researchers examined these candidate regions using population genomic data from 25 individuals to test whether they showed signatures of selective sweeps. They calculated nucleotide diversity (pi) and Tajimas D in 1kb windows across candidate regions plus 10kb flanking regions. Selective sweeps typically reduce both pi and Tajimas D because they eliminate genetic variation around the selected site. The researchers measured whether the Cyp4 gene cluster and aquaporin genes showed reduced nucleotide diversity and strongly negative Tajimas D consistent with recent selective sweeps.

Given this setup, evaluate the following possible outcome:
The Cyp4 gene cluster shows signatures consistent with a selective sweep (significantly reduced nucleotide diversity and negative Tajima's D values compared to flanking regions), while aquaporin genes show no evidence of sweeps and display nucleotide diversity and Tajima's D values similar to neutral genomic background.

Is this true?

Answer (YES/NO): NO